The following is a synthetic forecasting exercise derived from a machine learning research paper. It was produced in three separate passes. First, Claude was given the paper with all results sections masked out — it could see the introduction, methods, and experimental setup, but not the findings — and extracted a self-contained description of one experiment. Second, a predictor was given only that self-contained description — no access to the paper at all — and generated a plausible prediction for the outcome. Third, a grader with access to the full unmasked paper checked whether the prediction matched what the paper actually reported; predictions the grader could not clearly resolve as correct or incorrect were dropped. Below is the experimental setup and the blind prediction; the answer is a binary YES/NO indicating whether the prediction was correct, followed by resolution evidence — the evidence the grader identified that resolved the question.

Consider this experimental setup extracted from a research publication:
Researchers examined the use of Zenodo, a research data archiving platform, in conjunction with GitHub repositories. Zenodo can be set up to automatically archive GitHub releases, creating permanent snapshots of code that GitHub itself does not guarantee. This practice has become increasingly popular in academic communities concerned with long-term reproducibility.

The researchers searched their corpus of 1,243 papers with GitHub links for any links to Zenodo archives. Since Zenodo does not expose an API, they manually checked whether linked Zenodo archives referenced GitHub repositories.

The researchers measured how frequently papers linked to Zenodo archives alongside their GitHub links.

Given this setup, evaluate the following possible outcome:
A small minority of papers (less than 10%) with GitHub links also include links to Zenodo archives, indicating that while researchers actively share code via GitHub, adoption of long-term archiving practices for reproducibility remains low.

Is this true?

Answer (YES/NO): YES